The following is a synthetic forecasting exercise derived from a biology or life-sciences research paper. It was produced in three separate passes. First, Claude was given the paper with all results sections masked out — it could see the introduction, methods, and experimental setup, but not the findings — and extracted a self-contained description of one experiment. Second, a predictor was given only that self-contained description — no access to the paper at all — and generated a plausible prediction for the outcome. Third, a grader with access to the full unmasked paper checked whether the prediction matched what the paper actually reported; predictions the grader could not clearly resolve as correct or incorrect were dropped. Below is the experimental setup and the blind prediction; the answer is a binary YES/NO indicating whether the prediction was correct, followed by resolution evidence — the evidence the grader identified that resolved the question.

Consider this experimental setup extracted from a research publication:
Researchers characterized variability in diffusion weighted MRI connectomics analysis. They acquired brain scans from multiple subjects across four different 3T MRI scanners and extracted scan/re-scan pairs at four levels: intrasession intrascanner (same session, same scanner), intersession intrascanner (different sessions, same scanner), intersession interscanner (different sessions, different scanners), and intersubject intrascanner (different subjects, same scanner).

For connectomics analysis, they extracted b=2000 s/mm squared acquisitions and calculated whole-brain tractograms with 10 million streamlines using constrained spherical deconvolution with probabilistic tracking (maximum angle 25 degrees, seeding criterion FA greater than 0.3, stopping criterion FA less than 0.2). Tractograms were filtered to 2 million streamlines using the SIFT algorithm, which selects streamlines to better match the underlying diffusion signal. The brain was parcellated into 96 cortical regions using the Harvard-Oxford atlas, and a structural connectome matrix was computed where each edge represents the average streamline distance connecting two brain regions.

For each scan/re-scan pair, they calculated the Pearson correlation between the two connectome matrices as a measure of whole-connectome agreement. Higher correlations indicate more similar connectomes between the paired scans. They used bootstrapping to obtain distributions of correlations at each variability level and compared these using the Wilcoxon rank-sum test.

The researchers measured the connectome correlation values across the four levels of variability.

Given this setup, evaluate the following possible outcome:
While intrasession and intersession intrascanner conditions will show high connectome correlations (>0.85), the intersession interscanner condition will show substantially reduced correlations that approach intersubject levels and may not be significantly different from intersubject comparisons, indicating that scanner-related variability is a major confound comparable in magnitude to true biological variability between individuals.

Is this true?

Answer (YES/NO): NO